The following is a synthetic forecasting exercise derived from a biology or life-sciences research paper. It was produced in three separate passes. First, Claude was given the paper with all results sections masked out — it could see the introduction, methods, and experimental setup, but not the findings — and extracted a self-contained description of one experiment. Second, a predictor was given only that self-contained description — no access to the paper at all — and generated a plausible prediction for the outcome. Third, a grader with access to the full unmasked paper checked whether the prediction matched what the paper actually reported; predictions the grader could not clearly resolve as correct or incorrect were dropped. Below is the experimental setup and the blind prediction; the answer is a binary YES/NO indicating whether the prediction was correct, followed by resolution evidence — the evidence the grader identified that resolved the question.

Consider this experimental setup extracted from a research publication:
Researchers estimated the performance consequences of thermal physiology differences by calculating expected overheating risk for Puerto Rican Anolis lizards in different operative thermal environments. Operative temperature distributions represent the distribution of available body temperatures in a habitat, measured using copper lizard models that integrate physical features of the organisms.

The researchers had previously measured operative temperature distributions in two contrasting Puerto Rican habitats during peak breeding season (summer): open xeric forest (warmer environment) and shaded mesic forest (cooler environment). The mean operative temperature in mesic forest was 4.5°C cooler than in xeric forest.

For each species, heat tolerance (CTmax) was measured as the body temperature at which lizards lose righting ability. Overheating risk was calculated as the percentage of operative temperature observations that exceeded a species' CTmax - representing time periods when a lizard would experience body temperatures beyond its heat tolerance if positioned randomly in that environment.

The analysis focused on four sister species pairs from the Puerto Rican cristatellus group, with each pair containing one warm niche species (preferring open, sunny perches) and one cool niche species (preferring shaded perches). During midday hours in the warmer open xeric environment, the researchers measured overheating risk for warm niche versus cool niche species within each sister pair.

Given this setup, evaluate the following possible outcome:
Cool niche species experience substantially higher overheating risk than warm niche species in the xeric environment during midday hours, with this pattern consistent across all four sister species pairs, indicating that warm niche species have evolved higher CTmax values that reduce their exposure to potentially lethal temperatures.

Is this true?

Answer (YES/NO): NO